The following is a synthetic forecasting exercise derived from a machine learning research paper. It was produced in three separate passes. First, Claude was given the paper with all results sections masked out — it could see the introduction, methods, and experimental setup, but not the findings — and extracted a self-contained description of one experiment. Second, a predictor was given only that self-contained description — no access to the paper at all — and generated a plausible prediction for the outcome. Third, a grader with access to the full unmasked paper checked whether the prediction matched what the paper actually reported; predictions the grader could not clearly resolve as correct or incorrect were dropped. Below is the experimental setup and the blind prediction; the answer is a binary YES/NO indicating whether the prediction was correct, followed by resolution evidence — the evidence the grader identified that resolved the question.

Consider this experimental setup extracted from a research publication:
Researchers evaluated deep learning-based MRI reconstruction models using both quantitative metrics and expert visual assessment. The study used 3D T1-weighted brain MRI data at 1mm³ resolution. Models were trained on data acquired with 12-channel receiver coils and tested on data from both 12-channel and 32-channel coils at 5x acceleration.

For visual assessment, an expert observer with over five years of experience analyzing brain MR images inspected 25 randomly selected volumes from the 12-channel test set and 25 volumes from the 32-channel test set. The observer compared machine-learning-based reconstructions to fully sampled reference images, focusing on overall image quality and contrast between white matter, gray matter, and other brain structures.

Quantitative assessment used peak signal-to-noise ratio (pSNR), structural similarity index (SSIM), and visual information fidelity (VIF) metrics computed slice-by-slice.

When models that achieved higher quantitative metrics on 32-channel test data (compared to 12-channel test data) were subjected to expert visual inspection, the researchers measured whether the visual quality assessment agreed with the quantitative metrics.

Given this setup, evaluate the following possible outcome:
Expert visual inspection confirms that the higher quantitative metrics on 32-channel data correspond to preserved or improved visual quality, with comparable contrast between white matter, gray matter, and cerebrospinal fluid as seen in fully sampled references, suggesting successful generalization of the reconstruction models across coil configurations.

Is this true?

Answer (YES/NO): NO